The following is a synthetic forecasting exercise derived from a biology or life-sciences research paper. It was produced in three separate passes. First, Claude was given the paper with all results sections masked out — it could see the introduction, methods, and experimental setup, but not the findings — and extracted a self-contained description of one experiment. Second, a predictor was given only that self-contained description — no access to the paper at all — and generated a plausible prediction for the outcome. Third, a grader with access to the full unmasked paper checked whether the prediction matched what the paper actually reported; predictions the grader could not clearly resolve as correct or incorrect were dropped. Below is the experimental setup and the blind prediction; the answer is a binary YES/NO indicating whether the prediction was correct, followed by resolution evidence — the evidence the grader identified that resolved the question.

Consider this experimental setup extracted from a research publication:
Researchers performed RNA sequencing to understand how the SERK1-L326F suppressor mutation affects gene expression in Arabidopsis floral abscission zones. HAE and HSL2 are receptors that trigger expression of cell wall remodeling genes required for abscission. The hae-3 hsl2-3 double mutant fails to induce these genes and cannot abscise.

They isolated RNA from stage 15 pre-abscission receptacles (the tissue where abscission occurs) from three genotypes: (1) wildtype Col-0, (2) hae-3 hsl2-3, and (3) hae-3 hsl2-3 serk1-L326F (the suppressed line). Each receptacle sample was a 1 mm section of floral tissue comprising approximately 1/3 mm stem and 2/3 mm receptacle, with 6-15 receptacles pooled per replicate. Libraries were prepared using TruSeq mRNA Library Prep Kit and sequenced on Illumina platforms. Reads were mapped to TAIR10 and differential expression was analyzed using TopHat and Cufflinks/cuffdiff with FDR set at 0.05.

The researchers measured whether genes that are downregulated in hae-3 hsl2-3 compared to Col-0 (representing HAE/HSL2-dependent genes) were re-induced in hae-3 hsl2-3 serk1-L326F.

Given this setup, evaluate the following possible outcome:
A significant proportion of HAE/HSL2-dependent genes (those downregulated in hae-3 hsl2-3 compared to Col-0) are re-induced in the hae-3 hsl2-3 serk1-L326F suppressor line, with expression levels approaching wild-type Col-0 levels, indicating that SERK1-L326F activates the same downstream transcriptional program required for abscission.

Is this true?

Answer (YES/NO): NO